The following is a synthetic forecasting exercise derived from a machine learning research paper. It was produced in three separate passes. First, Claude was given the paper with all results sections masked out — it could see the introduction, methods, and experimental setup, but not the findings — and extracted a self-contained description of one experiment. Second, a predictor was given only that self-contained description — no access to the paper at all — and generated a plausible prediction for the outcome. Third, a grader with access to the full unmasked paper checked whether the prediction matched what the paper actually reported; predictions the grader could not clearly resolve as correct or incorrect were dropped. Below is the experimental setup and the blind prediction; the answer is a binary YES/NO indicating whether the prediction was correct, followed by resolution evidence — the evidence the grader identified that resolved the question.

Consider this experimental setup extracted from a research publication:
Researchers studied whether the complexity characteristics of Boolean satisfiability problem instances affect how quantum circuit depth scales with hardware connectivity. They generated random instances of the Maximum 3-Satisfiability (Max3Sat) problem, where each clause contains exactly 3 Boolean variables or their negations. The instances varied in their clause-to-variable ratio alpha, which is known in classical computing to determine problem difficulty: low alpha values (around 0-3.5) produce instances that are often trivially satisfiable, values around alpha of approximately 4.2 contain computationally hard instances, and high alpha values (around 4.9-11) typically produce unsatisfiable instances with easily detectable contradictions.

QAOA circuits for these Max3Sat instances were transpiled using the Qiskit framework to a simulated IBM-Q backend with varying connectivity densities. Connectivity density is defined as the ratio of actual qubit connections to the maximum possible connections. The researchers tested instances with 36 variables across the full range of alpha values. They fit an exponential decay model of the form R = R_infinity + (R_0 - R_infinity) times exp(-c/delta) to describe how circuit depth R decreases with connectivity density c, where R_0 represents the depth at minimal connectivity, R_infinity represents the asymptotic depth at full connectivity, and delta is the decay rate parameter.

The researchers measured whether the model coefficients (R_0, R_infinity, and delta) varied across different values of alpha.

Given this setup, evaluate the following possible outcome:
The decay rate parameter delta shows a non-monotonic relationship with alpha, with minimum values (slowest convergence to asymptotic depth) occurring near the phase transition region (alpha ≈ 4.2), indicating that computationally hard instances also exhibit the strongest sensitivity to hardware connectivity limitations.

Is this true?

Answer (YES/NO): NO